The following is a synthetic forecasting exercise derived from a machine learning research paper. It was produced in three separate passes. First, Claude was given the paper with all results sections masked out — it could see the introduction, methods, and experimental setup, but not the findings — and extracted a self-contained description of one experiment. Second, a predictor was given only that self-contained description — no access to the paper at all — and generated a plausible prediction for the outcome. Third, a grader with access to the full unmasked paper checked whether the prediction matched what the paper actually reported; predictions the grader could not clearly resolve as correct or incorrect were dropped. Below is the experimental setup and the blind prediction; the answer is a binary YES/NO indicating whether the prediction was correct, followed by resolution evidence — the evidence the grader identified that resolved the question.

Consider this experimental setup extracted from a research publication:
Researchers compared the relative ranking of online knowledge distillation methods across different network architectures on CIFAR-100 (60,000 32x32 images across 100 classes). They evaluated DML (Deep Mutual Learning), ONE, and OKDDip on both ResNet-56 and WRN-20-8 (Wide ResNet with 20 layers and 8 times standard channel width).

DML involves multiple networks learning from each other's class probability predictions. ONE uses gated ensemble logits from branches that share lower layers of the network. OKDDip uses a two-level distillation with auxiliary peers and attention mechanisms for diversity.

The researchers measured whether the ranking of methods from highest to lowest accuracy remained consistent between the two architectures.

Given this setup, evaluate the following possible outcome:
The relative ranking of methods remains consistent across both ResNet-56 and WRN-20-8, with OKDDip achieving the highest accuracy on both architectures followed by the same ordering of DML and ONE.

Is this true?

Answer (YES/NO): NO